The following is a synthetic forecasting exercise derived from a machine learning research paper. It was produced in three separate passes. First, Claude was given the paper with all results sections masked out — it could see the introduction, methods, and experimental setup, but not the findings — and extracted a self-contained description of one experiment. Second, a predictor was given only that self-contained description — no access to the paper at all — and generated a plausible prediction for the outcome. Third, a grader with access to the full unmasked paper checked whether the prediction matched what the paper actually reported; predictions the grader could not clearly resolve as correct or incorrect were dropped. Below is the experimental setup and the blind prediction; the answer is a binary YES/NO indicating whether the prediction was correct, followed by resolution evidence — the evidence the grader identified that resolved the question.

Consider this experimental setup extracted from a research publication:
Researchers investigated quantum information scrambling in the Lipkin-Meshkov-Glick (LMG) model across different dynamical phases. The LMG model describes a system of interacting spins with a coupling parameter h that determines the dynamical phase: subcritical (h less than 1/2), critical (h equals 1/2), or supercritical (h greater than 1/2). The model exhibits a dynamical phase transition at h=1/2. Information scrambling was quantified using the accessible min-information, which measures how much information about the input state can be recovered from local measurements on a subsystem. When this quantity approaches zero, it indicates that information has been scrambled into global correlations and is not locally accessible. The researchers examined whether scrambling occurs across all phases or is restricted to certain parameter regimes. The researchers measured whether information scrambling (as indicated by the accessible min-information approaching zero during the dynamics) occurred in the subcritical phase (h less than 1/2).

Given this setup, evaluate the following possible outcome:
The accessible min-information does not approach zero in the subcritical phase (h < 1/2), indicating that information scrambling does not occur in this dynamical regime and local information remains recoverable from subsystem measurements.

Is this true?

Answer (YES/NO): YES